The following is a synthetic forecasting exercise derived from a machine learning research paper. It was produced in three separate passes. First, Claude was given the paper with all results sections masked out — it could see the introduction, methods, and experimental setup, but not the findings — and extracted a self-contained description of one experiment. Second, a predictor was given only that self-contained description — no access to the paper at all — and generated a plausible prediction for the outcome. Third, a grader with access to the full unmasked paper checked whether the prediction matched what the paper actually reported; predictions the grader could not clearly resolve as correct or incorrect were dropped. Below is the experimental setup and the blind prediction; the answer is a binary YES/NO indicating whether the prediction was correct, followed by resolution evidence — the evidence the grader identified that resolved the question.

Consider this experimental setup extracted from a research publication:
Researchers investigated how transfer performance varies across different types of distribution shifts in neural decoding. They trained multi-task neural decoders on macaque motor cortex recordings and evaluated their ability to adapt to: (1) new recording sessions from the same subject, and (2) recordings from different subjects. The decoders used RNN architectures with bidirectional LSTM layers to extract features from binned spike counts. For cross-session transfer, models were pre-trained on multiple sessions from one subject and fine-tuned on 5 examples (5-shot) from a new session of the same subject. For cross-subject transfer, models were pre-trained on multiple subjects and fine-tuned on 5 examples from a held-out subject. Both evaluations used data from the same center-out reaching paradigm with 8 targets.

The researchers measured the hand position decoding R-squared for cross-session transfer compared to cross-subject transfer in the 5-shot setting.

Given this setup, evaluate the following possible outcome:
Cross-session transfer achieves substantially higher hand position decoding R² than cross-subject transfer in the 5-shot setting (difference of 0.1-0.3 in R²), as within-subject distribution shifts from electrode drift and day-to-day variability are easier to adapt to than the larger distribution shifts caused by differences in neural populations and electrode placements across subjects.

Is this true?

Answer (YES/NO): YES